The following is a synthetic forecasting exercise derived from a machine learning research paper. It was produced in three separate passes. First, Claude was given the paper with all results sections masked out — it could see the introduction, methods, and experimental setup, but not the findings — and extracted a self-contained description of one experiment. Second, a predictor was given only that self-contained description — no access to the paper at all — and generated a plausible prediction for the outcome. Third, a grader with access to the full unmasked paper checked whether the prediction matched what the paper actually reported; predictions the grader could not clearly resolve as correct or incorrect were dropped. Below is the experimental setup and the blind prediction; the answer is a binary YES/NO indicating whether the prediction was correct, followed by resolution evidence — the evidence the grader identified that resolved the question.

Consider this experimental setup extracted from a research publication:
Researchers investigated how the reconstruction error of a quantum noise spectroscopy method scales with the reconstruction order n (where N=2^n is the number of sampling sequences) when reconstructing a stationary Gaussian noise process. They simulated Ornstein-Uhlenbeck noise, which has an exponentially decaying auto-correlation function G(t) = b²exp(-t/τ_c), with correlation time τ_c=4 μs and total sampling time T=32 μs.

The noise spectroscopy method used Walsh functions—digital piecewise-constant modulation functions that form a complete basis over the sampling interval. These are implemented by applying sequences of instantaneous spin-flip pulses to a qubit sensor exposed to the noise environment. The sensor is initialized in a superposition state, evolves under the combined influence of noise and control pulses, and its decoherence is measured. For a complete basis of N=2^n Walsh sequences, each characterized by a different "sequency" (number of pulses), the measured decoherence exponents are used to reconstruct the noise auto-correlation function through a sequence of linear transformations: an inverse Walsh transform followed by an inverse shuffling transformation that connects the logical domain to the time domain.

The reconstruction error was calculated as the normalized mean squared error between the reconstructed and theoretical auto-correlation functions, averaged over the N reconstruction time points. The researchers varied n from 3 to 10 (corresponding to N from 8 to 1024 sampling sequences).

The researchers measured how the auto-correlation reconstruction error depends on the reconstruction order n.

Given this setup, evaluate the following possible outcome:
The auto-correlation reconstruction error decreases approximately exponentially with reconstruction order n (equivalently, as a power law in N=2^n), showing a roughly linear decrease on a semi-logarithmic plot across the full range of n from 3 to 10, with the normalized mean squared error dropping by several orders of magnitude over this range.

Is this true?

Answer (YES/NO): YES